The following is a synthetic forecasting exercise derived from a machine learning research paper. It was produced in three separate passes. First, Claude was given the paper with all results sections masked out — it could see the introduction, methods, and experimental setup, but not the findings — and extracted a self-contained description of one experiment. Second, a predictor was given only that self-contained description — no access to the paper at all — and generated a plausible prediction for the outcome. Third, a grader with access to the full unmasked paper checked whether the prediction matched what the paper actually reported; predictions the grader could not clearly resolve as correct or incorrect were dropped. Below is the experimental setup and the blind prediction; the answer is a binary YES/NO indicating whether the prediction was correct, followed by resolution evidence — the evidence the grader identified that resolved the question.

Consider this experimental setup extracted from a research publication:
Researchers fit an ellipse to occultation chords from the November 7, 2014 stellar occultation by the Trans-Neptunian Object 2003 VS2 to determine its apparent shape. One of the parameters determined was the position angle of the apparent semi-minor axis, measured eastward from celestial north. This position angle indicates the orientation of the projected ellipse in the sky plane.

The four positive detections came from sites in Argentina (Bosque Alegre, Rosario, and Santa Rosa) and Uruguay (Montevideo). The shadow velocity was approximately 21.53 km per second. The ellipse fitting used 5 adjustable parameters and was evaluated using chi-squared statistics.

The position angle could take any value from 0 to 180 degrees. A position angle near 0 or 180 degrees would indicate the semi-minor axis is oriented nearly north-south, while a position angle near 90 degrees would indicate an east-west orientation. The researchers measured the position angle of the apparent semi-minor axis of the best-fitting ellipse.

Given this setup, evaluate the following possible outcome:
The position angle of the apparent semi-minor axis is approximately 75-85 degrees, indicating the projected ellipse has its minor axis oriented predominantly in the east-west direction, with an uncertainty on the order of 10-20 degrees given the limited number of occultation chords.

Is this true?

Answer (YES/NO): NO